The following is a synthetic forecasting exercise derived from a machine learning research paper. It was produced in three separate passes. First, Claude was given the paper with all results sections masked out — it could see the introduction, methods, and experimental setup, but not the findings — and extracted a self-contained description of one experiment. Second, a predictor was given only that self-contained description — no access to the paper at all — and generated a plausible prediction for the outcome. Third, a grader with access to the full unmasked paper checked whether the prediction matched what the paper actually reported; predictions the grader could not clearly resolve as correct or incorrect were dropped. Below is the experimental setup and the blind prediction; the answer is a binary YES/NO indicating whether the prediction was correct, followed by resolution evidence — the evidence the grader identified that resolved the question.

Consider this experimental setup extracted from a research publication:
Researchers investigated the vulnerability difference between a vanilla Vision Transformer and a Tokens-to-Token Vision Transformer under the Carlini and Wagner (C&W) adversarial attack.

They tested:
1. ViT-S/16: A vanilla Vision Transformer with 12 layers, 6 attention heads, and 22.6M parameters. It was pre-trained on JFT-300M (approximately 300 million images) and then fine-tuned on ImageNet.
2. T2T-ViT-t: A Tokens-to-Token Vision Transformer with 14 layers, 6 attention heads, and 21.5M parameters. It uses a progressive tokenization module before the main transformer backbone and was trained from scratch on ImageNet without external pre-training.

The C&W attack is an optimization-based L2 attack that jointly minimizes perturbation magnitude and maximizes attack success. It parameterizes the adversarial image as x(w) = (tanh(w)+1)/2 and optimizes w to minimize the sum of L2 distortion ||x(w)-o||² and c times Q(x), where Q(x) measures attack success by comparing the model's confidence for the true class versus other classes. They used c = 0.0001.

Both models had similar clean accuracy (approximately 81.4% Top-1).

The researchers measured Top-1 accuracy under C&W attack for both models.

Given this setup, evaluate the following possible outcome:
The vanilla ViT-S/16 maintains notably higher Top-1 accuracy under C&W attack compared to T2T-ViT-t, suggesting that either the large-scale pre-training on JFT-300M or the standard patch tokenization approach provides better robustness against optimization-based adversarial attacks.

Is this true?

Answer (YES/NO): NO